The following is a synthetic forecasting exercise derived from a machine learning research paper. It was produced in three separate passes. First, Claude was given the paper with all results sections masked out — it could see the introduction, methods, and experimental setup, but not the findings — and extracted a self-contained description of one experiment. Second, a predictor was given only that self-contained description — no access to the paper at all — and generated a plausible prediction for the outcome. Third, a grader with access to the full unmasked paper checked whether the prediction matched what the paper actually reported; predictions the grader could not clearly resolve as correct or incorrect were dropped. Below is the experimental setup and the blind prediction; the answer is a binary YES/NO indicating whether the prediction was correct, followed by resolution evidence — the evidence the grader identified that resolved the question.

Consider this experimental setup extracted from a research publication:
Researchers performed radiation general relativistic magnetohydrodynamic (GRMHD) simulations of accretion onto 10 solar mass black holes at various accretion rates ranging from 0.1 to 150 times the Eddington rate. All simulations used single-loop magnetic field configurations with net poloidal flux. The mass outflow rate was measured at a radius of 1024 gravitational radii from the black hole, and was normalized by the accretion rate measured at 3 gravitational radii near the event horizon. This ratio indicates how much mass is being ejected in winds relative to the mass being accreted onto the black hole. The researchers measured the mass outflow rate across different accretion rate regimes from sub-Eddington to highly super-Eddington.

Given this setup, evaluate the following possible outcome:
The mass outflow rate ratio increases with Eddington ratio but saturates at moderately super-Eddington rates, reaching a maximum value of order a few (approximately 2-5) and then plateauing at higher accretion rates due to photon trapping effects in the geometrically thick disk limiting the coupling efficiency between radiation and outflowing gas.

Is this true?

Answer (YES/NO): NO